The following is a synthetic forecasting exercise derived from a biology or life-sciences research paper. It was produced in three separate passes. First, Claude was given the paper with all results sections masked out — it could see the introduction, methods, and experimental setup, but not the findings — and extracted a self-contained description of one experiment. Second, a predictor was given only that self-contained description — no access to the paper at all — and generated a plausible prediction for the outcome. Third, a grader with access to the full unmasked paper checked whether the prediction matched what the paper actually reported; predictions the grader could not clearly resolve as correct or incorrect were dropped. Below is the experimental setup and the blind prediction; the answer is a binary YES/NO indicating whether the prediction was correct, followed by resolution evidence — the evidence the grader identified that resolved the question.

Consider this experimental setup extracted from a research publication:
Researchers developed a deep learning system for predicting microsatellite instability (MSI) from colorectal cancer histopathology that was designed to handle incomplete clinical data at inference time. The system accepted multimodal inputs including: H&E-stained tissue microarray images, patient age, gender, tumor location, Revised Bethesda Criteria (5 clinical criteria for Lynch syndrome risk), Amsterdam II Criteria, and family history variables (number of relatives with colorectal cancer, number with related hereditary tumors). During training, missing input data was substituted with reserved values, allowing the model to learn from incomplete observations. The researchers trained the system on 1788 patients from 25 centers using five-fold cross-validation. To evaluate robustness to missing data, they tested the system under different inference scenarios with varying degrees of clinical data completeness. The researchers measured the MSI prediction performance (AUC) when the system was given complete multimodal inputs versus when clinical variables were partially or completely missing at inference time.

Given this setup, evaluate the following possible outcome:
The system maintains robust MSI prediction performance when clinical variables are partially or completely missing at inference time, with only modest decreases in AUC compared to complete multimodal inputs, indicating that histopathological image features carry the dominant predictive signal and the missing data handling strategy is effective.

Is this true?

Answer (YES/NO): YES